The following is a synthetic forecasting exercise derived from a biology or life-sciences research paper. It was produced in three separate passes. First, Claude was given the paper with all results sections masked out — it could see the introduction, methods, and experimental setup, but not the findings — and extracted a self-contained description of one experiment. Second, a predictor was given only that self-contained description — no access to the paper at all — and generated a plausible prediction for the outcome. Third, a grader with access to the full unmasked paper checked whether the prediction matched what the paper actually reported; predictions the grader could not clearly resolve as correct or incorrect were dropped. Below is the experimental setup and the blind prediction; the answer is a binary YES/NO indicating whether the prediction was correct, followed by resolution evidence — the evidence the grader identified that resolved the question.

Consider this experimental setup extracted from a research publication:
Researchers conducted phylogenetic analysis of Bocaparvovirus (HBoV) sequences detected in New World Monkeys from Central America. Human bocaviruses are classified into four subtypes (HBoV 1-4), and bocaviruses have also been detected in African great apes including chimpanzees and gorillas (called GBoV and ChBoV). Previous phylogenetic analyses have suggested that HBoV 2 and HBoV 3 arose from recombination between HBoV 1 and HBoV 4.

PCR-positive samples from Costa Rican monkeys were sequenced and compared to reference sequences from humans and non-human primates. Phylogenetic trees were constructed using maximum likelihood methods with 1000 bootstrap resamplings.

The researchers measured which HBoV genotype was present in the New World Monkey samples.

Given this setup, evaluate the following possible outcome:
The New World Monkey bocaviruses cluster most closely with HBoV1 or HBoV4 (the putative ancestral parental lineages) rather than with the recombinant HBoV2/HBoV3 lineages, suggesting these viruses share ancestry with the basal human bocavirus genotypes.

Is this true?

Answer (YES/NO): NO